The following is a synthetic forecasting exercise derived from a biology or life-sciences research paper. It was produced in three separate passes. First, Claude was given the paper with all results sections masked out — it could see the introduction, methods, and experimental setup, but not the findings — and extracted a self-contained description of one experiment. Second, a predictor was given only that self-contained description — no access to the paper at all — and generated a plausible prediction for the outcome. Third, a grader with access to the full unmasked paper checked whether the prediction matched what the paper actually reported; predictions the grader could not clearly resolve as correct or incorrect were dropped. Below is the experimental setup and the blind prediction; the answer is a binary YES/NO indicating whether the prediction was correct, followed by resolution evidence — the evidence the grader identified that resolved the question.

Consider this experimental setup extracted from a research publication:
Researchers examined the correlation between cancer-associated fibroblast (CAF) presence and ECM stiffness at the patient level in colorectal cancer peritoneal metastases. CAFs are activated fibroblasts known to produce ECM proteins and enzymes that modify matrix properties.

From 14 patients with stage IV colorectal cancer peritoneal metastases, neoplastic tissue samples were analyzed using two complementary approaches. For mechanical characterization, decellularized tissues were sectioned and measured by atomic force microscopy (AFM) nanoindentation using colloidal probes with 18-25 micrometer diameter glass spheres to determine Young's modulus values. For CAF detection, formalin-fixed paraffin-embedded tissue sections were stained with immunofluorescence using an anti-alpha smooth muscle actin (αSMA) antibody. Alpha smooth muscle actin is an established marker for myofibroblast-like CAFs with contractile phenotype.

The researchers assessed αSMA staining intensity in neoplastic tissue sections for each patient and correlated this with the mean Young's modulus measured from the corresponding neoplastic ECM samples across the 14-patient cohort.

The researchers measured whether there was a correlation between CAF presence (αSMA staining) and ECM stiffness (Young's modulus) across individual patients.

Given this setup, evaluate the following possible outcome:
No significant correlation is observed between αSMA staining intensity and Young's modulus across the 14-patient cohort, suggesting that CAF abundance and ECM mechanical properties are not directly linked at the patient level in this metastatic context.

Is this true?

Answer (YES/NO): NO